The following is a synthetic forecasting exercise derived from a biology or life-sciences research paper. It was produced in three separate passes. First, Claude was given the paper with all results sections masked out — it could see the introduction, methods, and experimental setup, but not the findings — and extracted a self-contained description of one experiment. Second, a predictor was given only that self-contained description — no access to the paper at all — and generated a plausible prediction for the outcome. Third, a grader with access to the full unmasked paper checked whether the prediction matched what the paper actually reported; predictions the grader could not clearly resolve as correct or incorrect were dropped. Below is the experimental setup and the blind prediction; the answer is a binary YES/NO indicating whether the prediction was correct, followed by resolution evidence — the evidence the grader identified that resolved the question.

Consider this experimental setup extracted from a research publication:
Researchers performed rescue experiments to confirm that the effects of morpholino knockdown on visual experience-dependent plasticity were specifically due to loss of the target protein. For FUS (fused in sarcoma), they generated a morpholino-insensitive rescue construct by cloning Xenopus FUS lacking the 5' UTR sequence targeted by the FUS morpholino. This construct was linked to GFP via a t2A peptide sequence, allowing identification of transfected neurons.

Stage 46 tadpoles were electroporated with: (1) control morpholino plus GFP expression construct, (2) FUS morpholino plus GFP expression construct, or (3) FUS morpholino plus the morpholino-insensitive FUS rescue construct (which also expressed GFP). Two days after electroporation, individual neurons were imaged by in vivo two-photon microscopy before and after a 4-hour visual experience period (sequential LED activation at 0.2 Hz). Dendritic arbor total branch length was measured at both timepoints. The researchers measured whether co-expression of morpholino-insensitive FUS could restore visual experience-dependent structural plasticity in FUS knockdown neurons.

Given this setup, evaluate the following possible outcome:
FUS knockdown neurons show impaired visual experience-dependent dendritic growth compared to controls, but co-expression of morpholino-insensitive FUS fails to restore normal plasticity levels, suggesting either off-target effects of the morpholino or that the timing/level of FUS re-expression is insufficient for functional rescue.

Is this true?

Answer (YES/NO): NO